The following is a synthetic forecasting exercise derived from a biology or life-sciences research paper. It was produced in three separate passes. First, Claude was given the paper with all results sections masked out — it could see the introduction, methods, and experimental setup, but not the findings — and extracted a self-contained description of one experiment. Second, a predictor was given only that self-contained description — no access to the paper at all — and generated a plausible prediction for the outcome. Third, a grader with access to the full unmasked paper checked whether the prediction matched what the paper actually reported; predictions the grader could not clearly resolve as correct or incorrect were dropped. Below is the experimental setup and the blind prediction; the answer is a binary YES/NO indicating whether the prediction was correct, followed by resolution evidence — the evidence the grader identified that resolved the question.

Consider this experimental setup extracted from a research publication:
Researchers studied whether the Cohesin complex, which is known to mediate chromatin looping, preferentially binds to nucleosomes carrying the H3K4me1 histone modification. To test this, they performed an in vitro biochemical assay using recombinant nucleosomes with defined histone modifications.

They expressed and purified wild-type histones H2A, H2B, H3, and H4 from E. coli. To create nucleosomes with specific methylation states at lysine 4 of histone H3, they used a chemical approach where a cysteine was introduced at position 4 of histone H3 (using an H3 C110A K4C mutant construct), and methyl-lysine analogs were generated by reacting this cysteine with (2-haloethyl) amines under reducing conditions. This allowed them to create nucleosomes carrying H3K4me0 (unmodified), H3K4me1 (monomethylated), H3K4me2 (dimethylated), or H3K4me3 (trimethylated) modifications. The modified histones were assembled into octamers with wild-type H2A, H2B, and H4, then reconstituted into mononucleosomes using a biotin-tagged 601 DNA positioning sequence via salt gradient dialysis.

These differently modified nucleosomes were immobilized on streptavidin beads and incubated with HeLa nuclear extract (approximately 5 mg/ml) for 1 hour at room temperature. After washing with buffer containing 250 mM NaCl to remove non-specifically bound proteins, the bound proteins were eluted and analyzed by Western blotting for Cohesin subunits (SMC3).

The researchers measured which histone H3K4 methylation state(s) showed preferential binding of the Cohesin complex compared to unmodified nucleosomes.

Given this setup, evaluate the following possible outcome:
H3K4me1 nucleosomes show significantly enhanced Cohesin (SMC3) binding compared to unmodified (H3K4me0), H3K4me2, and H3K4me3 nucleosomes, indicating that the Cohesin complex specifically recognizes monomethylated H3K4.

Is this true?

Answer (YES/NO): NO